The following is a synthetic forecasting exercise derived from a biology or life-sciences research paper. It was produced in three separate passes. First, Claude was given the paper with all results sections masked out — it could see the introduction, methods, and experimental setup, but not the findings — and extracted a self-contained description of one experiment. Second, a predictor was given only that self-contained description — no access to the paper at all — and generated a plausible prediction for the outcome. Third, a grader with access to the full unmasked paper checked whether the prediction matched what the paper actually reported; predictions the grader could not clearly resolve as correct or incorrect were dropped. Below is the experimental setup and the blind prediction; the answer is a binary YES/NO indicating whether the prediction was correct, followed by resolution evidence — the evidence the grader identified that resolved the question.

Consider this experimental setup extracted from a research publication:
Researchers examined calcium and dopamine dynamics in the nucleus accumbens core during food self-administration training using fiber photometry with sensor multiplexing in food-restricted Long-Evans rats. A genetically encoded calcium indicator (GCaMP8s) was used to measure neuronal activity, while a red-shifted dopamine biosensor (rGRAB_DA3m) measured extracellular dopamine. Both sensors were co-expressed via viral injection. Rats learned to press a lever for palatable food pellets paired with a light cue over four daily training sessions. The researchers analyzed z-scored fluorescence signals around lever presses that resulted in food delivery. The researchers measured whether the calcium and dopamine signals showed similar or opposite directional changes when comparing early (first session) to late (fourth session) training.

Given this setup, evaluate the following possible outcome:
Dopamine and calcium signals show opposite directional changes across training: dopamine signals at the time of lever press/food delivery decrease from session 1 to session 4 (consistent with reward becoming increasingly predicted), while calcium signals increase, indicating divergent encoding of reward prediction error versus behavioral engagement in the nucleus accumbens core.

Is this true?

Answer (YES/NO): NO